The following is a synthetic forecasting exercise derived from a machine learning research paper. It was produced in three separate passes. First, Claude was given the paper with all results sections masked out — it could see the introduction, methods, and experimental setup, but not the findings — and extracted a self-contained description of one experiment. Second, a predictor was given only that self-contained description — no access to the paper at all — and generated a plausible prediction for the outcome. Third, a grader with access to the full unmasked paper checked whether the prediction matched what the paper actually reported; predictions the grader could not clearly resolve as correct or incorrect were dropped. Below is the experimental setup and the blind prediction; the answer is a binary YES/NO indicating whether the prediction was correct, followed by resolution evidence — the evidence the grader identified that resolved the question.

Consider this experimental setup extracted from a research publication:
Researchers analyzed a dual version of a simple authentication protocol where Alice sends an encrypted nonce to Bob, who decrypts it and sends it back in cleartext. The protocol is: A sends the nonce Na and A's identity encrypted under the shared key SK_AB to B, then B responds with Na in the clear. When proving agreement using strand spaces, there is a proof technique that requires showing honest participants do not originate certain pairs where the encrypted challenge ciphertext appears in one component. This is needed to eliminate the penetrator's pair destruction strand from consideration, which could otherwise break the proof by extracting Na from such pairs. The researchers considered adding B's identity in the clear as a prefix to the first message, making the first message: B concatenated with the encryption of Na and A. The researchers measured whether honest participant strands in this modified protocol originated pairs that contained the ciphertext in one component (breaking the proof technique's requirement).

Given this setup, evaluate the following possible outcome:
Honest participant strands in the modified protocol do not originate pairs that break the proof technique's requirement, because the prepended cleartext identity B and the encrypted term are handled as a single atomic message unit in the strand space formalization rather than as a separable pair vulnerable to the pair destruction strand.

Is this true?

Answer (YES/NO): NO